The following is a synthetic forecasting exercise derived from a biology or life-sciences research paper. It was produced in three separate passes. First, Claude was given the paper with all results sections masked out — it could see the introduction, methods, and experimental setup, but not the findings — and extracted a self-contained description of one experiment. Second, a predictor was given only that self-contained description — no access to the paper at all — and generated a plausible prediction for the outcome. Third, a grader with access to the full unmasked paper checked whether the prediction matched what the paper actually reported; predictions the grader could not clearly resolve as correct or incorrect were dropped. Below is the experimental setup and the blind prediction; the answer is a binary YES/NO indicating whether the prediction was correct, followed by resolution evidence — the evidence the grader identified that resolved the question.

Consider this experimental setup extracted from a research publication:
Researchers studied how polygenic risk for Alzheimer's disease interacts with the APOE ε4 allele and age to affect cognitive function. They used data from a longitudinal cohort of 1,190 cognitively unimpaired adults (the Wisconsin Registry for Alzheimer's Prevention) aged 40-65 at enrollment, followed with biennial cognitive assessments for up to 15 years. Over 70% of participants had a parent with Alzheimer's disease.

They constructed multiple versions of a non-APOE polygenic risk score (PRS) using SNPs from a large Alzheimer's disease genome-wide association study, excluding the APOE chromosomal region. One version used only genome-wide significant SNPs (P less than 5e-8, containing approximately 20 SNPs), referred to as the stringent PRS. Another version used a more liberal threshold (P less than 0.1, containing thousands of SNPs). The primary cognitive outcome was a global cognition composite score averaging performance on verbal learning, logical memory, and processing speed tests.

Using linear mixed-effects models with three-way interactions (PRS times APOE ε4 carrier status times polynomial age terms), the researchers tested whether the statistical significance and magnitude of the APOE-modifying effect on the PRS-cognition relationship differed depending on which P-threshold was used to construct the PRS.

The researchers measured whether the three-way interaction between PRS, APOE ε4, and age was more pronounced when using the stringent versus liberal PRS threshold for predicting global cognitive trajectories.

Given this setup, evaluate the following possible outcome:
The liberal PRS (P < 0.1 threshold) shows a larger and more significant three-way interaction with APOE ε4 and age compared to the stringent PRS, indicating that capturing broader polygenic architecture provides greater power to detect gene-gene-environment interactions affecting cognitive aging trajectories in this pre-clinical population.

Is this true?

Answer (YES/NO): NO